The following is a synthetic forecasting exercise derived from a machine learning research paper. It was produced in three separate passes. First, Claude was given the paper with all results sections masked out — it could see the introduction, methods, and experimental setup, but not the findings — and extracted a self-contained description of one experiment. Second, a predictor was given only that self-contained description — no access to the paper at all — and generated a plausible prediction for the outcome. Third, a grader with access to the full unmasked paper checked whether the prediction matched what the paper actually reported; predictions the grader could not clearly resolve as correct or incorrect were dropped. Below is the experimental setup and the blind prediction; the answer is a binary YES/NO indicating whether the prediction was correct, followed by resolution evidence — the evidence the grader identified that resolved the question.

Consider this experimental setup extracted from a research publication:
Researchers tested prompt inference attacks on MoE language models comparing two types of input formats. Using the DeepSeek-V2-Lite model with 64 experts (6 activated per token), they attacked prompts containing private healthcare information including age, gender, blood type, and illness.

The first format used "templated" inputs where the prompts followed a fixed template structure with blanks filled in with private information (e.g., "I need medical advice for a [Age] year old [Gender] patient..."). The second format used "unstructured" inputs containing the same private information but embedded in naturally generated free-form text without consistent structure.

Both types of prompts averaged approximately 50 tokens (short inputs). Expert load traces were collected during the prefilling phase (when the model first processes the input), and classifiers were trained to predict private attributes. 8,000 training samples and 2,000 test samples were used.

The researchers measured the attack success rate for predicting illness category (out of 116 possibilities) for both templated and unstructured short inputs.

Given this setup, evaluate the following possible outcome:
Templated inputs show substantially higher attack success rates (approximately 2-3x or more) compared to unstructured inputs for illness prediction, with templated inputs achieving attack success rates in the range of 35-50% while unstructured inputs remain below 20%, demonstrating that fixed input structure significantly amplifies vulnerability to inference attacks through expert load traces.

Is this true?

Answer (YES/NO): NO